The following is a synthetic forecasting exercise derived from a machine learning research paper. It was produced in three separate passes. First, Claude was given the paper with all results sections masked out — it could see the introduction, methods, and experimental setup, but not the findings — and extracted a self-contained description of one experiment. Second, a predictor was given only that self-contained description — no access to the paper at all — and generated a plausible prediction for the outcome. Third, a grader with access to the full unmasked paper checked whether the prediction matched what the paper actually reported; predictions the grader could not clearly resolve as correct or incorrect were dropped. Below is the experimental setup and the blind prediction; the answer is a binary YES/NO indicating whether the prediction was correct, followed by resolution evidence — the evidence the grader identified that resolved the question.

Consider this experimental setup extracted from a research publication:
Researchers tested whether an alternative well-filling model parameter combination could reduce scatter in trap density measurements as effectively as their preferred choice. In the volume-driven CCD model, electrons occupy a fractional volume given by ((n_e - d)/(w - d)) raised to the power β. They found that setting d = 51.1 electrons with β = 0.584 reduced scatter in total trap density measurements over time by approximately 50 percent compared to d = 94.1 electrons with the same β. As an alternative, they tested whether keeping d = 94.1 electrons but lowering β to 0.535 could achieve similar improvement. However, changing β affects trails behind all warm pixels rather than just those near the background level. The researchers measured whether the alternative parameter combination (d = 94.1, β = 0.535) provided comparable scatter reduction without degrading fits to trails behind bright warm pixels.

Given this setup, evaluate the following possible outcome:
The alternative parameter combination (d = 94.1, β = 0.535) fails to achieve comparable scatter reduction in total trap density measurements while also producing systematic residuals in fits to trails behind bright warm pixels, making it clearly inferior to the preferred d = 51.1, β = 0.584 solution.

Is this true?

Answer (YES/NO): YES